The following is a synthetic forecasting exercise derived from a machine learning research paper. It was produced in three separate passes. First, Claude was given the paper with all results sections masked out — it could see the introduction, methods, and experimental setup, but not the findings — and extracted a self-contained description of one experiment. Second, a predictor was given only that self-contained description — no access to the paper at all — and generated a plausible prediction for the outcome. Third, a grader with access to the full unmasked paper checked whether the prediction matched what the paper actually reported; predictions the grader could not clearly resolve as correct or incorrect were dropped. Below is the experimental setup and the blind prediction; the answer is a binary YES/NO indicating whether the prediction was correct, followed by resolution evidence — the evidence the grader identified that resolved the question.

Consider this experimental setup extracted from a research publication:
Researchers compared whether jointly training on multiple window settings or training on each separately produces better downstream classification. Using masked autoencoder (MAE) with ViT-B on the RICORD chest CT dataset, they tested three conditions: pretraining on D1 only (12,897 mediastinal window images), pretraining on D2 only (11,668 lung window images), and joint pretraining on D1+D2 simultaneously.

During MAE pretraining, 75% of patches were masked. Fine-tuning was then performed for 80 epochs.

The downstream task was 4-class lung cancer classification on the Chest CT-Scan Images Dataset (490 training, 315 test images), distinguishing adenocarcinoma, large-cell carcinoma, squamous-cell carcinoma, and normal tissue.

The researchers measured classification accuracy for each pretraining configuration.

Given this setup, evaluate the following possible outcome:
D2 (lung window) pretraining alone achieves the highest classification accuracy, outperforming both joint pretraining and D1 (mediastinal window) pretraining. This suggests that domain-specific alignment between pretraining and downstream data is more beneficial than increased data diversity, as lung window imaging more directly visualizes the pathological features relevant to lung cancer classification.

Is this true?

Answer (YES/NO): NO